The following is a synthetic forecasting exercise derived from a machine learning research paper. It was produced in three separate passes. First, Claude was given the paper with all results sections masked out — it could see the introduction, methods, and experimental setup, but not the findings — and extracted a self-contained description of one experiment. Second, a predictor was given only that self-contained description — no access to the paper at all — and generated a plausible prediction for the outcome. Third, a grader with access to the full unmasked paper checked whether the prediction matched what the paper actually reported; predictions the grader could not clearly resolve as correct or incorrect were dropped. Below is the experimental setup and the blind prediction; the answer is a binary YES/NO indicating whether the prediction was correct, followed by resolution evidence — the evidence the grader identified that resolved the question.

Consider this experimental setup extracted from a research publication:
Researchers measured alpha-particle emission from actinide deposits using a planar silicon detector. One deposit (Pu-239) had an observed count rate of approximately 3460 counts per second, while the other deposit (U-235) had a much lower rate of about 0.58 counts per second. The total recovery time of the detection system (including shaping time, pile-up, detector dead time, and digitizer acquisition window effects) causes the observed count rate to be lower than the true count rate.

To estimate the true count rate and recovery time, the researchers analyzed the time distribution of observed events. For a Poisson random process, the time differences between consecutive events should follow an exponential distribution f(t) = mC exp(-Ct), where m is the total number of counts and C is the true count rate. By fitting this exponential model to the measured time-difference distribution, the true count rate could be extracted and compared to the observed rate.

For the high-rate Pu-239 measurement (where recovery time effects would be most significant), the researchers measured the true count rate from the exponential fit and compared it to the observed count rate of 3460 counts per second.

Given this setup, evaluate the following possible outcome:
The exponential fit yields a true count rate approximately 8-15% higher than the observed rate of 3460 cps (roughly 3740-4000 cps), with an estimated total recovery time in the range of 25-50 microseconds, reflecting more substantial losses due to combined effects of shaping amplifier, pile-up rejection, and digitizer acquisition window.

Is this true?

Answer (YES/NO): NO